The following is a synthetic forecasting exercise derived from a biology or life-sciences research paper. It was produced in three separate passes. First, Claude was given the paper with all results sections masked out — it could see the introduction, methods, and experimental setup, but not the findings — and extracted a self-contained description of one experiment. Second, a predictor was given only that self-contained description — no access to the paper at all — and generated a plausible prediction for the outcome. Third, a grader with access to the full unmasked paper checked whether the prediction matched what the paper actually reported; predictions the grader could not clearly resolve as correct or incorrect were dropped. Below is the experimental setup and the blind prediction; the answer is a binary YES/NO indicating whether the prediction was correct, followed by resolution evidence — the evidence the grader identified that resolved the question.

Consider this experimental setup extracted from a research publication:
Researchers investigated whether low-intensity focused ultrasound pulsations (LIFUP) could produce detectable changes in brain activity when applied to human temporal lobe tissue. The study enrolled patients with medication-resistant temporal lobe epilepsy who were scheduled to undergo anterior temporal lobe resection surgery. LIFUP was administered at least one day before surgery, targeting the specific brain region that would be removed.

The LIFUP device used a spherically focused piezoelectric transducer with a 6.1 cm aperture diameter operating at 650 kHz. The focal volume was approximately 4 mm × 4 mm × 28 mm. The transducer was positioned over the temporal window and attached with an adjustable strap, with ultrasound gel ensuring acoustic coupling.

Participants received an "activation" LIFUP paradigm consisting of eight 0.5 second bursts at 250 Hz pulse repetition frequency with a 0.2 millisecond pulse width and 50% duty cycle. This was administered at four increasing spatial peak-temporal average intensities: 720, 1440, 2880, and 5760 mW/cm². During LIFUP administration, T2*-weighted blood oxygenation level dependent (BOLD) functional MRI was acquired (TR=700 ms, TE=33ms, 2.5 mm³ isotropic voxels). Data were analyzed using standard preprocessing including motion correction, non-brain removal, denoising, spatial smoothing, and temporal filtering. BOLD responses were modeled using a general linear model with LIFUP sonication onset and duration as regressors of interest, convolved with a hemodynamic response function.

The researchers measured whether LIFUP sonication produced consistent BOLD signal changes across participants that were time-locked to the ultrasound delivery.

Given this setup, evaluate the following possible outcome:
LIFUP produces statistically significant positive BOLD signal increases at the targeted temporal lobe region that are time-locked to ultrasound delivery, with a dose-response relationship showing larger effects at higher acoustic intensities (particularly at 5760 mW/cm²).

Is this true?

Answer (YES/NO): NO